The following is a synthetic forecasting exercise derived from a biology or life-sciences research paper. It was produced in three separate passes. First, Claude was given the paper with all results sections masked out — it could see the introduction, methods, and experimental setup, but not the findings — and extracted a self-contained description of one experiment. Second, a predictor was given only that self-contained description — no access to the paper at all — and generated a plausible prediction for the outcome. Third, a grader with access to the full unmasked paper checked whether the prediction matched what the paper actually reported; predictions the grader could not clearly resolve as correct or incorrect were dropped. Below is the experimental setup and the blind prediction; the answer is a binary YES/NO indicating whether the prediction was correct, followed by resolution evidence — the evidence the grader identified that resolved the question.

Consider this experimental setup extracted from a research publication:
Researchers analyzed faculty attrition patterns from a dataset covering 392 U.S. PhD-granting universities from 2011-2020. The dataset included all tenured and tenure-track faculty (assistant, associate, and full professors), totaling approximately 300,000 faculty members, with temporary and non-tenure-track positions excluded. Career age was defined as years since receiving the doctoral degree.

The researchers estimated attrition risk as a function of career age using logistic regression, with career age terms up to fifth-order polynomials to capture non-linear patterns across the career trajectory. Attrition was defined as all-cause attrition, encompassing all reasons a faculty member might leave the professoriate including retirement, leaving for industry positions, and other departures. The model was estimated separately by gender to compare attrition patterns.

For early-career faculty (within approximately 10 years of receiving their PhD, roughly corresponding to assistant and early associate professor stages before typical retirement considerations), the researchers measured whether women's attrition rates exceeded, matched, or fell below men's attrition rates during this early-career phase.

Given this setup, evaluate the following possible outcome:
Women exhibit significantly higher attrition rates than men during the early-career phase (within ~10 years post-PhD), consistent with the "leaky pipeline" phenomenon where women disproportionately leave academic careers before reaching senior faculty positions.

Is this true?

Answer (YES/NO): YES